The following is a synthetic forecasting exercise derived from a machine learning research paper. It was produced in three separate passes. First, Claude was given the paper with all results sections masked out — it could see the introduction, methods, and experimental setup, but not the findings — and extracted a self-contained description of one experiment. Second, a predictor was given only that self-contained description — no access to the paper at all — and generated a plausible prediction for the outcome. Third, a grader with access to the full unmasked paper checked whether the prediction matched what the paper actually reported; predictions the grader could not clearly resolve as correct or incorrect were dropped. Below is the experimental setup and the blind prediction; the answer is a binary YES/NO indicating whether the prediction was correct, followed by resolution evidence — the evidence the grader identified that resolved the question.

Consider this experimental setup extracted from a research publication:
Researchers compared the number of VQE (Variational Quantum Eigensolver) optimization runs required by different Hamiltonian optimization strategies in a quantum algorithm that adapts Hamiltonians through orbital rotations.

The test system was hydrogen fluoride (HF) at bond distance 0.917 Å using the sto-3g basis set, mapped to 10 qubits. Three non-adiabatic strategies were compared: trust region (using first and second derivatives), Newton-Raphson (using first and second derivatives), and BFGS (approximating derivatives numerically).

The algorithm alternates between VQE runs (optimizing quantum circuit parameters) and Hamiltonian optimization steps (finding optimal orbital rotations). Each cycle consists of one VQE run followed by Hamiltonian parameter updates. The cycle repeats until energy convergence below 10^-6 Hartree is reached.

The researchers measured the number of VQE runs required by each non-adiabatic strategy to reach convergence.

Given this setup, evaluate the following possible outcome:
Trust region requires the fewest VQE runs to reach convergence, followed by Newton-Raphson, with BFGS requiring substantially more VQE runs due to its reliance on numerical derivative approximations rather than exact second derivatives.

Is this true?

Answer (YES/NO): NO